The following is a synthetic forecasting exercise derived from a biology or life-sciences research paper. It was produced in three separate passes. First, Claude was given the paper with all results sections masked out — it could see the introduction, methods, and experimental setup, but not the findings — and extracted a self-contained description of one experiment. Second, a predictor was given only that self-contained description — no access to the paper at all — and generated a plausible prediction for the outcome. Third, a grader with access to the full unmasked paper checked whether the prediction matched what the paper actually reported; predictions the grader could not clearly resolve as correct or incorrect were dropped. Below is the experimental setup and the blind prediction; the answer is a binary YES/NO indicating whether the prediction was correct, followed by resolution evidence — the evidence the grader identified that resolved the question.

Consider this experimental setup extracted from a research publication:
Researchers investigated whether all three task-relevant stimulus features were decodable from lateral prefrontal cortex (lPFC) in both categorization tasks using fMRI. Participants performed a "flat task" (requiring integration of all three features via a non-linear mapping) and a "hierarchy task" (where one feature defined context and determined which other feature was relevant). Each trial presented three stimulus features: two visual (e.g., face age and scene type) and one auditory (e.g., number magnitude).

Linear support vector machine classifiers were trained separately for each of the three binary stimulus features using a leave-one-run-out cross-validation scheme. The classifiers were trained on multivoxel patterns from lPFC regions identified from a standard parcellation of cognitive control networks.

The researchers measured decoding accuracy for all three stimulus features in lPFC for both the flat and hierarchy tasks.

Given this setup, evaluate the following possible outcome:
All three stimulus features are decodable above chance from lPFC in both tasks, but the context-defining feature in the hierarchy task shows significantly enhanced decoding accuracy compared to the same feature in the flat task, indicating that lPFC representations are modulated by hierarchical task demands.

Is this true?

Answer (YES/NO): YES